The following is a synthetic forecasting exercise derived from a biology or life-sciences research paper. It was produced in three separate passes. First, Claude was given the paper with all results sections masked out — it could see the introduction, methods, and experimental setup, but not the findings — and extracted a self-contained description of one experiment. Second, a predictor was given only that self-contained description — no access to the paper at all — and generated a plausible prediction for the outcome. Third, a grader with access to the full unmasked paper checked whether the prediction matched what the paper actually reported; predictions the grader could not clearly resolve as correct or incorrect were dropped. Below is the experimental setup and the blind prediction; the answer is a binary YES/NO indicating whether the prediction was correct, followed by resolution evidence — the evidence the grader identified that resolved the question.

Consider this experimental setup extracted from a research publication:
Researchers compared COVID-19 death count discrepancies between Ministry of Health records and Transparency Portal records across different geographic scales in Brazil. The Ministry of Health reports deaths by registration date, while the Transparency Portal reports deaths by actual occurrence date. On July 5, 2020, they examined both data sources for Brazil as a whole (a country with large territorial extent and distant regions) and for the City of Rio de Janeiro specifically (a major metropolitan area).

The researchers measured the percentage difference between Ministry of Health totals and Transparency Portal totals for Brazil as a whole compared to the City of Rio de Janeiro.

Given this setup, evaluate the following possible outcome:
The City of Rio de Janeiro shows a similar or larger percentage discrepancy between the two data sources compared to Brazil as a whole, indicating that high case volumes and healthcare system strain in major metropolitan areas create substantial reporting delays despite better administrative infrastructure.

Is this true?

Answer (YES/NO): NO